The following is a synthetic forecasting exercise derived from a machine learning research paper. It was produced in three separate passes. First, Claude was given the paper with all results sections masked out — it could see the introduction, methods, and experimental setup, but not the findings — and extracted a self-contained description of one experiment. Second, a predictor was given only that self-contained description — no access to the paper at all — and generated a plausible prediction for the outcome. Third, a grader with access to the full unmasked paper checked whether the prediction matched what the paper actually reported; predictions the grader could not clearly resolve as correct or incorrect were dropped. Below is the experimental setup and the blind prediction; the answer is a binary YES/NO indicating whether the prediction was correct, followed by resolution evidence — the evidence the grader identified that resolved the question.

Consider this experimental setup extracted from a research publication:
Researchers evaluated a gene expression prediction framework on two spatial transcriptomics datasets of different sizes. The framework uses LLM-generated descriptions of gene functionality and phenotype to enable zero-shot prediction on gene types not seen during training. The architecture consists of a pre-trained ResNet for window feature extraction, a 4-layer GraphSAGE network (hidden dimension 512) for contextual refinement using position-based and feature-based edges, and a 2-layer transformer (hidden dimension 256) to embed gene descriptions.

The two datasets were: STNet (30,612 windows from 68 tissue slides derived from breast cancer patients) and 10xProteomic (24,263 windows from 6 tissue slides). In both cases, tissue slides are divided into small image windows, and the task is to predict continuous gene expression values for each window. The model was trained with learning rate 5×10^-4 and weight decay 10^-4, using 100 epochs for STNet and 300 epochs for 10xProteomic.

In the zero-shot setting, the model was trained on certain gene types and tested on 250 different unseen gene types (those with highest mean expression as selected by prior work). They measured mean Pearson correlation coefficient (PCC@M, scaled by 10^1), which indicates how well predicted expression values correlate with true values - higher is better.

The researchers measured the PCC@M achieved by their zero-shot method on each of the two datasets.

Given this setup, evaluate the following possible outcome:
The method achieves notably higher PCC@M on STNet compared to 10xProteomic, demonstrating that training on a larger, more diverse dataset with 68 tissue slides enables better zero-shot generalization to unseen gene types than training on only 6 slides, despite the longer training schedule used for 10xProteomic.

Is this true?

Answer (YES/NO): NO